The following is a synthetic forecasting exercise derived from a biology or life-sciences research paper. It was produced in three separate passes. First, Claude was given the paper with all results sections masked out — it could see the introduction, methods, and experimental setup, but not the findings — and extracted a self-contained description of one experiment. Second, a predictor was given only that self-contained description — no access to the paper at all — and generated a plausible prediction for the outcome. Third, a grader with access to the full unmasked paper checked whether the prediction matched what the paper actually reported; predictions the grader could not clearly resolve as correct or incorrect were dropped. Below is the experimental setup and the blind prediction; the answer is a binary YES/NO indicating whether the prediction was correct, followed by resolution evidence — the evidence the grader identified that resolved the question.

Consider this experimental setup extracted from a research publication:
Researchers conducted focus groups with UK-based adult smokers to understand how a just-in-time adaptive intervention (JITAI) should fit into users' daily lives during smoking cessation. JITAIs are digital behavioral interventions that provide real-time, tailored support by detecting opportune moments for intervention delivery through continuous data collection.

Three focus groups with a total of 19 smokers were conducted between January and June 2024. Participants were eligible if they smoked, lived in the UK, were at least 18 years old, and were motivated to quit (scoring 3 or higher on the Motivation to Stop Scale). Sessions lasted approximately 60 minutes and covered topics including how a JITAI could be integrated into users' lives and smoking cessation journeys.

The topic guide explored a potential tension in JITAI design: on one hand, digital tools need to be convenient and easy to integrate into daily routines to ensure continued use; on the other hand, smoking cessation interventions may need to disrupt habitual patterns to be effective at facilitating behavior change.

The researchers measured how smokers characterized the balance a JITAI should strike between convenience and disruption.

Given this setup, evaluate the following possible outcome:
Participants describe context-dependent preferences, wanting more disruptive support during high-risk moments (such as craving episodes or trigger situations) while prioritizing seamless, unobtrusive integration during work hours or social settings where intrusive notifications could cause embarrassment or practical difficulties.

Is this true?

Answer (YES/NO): NO